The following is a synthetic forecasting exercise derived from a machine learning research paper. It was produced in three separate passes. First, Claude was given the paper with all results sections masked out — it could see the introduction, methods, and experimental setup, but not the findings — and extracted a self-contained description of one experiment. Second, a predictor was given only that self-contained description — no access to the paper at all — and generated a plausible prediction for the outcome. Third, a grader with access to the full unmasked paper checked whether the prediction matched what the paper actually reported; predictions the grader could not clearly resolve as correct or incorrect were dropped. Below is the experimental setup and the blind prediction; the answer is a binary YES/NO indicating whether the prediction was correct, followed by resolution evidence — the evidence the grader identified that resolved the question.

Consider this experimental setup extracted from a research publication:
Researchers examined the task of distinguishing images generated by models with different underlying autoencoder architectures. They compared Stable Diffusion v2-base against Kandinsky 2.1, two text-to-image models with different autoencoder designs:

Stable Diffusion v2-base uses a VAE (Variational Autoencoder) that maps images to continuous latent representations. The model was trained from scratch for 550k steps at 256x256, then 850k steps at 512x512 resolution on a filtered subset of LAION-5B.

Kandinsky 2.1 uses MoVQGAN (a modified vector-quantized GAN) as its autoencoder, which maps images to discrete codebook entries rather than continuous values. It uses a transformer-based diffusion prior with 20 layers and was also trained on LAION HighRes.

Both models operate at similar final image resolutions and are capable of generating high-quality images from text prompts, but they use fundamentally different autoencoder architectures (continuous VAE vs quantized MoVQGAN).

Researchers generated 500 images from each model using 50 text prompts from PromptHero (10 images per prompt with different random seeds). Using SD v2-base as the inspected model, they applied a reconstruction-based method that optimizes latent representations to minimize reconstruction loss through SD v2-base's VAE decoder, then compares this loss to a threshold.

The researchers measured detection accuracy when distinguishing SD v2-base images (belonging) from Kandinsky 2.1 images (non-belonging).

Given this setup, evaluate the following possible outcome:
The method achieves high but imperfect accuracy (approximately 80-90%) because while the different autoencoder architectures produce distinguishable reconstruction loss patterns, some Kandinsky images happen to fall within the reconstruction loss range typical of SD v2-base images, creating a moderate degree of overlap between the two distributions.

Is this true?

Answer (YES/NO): NO